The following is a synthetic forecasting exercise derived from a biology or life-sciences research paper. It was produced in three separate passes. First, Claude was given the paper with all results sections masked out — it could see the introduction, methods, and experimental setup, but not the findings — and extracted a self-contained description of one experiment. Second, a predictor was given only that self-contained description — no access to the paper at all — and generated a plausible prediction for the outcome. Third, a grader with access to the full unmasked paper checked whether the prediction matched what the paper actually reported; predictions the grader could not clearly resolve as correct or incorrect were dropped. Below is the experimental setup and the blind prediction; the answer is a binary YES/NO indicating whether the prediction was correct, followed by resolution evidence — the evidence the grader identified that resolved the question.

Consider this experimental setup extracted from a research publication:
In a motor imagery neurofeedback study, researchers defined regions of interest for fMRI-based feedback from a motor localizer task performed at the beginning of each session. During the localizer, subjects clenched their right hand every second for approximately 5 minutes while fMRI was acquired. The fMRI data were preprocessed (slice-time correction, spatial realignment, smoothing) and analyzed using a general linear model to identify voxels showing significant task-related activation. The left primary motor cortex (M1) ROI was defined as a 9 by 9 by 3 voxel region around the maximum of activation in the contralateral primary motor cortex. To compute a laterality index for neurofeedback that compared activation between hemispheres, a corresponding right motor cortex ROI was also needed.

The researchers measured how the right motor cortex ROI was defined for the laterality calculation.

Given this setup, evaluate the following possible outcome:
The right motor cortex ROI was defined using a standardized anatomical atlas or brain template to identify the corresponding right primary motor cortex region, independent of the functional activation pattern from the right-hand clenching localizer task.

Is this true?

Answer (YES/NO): NO